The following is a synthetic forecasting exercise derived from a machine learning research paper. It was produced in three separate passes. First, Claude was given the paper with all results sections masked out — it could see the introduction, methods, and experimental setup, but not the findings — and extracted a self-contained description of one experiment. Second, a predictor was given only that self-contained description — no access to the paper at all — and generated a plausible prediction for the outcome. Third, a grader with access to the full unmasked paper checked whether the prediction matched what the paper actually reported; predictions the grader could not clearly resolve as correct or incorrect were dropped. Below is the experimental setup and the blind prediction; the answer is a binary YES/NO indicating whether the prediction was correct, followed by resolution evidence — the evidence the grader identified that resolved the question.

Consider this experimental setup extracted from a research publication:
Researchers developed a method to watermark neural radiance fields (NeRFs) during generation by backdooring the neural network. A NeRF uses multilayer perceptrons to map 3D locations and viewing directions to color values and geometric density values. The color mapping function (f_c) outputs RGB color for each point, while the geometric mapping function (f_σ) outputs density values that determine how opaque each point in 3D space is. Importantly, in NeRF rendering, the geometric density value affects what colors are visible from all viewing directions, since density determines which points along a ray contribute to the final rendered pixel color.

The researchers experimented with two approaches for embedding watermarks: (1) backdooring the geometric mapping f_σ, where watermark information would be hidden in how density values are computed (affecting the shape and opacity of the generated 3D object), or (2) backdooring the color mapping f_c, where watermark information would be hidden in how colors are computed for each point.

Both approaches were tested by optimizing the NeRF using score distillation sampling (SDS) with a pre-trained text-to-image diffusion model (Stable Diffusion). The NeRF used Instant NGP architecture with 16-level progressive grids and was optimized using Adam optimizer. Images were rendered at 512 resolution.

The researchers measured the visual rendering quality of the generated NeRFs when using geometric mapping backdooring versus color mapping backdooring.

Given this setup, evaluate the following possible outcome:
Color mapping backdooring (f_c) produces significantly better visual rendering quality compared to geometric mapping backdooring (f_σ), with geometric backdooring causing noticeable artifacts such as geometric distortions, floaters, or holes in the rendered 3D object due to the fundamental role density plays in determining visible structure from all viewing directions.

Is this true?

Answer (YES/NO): NO